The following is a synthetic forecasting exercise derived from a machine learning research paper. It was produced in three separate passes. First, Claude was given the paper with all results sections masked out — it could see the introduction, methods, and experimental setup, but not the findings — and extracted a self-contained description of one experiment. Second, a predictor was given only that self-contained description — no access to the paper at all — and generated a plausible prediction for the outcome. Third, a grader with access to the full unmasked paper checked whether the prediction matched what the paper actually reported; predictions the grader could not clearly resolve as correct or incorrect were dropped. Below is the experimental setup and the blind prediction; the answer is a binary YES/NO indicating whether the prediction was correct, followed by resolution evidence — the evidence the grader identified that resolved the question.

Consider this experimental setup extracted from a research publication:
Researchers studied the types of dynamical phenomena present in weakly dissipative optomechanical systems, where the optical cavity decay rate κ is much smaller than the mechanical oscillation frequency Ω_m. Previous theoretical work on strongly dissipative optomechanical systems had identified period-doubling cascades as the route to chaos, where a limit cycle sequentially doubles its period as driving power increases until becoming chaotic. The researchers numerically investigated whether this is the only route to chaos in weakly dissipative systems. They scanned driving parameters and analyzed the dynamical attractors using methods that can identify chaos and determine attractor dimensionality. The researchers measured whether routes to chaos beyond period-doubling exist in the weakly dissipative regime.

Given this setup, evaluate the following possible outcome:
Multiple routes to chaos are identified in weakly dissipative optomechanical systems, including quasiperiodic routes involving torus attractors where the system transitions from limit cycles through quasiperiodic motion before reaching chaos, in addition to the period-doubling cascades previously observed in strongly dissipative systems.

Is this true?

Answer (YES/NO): YES